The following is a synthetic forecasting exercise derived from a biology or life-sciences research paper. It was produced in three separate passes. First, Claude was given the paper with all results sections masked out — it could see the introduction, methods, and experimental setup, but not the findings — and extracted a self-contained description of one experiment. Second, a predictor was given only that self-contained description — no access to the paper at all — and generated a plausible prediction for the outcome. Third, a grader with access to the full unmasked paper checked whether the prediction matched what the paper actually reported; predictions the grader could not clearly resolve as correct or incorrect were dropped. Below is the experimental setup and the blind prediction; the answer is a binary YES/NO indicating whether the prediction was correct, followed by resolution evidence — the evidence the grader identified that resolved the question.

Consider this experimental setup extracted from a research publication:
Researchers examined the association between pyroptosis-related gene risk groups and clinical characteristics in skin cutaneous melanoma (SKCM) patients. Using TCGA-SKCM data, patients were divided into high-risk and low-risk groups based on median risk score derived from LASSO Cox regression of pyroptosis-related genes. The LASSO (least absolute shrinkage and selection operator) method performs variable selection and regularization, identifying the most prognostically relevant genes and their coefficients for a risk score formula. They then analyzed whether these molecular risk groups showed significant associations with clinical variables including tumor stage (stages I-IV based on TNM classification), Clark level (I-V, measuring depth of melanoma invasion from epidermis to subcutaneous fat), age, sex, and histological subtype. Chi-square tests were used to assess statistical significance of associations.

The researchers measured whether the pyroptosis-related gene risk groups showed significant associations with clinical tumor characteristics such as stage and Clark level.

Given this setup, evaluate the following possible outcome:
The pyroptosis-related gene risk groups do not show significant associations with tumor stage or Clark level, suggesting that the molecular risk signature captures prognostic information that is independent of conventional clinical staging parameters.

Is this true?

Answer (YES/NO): NO